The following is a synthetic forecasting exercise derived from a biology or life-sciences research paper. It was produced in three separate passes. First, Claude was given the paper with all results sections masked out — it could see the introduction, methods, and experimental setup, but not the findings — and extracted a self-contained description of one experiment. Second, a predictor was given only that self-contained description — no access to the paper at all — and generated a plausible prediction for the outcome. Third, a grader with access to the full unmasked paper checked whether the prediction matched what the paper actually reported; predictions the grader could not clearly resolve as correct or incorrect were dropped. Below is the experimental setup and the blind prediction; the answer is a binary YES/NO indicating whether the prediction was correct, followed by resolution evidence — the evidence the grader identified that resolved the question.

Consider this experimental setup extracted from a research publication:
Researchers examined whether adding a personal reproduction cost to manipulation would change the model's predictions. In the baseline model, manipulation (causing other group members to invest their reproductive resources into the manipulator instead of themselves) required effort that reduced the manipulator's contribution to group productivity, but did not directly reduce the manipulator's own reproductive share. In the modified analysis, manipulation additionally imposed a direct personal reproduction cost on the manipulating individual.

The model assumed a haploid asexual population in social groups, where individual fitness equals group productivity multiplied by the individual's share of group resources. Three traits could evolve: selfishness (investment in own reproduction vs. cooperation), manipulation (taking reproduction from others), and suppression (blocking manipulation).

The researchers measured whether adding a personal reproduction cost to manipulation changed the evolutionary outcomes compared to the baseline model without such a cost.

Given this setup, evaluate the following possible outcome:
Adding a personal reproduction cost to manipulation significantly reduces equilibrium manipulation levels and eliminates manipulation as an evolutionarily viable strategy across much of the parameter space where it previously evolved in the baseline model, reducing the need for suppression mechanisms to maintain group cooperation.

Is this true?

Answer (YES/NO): NO